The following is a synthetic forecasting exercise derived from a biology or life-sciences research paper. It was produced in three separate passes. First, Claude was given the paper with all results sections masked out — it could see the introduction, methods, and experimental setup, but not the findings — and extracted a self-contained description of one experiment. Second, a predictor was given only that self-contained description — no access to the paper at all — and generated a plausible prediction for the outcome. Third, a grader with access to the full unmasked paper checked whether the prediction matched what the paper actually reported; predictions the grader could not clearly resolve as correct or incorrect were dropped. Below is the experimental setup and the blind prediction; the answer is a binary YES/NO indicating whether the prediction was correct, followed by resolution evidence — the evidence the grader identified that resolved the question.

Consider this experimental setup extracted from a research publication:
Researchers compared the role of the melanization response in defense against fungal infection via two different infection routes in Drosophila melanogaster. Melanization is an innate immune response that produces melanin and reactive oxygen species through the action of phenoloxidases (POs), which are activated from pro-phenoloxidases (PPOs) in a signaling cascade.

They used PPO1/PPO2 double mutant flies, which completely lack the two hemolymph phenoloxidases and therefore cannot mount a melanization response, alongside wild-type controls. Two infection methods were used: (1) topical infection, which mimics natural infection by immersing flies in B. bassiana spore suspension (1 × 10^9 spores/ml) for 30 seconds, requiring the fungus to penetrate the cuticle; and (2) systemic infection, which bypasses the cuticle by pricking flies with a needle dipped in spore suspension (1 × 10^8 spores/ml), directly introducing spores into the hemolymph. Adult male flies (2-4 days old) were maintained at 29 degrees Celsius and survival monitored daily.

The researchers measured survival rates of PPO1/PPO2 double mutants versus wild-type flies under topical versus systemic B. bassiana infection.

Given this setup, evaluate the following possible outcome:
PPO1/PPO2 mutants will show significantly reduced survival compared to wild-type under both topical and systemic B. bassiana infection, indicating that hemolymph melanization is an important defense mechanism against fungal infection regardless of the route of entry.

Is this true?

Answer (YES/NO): NO